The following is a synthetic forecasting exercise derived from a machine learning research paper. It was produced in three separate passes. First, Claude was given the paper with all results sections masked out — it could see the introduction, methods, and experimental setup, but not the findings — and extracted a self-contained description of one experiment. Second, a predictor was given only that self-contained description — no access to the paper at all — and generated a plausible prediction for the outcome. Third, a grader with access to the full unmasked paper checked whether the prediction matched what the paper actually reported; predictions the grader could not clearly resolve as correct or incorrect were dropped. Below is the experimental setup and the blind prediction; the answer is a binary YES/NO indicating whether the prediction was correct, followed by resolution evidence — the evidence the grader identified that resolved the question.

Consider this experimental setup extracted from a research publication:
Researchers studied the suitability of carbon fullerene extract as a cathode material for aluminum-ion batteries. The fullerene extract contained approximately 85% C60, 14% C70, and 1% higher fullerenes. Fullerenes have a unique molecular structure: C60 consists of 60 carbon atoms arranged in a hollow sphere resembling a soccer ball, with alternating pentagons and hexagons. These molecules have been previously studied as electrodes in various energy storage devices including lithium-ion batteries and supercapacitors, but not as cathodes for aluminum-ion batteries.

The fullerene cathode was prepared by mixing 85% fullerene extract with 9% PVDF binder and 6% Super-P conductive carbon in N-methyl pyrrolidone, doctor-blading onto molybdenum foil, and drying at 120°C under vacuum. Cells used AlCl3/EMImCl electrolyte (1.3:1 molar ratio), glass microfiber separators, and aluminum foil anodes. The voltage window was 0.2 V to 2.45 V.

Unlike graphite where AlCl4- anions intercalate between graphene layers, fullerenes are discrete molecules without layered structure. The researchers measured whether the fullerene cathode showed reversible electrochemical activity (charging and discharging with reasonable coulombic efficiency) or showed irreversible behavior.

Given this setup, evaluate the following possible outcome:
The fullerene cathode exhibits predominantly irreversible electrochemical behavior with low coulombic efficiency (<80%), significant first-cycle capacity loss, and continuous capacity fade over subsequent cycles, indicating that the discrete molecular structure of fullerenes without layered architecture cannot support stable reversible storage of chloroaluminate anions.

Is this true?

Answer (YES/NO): NO